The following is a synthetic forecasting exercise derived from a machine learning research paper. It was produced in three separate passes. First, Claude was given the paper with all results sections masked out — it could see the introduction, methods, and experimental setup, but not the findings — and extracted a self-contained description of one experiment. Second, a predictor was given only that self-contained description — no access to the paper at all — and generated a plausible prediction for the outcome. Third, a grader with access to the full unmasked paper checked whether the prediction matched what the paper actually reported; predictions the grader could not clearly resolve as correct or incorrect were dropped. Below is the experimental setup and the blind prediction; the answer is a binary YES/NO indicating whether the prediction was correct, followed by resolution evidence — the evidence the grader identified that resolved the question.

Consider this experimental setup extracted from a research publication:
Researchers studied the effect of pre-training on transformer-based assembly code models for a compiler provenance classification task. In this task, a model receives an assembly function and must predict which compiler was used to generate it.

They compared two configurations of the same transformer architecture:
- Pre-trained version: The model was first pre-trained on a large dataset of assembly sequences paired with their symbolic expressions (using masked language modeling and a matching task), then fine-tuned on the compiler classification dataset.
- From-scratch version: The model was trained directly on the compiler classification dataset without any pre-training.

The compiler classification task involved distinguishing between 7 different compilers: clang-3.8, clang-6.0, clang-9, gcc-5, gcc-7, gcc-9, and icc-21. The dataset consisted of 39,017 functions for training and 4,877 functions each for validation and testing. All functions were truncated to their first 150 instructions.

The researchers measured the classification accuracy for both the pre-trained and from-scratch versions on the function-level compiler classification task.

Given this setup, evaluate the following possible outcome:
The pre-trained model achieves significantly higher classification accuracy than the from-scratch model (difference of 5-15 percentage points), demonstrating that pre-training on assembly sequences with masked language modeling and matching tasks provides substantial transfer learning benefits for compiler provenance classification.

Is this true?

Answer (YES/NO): NO